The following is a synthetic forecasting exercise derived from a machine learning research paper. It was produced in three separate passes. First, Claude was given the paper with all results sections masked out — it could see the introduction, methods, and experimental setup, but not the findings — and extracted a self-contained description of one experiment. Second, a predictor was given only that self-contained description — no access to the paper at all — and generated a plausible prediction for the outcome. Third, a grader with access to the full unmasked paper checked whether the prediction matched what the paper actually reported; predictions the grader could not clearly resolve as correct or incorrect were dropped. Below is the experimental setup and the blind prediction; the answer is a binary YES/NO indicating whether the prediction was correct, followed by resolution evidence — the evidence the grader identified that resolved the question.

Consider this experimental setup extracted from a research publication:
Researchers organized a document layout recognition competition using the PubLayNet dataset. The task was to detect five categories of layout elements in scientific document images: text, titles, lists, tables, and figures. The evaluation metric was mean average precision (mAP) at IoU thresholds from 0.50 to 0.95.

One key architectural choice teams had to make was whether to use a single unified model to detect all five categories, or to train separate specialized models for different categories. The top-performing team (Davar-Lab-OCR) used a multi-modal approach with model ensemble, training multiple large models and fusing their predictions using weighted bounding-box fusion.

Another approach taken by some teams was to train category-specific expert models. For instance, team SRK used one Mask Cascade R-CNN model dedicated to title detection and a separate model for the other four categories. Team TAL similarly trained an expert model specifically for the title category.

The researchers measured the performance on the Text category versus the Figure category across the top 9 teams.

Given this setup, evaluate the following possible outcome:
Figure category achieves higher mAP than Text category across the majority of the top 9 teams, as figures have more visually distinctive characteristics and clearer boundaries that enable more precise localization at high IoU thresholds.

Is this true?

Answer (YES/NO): YES